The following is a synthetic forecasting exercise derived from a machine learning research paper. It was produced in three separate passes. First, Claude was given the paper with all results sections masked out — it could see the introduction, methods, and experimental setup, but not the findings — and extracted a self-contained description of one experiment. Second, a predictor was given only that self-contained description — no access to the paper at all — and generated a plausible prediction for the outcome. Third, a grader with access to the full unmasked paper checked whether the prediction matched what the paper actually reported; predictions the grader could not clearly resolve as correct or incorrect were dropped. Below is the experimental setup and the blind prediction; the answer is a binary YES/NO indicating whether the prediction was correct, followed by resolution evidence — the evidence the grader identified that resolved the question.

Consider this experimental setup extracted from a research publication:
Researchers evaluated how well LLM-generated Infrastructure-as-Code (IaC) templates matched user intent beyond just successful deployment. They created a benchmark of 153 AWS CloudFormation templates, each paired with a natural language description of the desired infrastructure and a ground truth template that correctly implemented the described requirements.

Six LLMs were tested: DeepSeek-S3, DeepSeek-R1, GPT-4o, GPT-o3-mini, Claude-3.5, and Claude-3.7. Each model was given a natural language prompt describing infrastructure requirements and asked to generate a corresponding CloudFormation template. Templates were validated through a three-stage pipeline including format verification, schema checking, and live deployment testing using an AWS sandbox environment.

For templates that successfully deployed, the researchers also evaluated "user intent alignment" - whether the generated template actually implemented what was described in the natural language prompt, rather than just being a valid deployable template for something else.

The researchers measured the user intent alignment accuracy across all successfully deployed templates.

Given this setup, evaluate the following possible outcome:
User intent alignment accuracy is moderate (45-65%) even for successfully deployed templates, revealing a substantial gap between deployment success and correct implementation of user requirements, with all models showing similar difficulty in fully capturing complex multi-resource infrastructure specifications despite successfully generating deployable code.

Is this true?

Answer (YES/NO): NO